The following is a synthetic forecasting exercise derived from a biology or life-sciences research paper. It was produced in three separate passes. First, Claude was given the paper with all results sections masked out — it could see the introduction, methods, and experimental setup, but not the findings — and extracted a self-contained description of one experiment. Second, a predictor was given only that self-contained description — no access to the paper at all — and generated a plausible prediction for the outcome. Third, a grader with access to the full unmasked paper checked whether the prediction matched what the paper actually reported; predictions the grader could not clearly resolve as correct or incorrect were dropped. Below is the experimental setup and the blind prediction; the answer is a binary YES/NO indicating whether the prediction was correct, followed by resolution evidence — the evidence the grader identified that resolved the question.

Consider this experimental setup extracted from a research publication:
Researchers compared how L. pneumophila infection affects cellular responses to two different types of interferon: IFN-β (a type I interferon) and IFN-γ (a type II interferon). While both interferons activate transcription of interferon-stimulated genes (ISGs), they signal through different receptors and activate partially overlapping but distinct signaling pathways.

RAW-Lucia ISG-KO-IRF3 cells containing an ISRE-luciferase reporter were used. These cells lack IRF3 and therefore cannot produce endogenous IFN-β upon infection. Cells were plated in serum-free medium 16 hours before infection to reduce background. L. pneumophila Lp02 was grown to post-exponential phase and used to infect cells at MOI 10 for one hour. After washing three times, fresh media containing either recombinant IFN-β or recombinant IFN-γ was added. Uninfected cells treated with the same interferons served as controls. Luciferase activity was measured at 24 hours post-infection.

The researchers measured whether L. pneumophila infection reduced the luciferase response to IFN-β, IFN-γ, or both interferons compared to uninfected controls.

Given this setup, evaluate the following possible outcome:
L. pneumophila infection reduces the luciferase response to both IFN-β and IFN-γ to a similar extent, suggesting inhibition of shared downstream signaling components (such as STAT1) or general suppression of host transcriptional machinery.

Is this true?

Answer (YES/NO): NO